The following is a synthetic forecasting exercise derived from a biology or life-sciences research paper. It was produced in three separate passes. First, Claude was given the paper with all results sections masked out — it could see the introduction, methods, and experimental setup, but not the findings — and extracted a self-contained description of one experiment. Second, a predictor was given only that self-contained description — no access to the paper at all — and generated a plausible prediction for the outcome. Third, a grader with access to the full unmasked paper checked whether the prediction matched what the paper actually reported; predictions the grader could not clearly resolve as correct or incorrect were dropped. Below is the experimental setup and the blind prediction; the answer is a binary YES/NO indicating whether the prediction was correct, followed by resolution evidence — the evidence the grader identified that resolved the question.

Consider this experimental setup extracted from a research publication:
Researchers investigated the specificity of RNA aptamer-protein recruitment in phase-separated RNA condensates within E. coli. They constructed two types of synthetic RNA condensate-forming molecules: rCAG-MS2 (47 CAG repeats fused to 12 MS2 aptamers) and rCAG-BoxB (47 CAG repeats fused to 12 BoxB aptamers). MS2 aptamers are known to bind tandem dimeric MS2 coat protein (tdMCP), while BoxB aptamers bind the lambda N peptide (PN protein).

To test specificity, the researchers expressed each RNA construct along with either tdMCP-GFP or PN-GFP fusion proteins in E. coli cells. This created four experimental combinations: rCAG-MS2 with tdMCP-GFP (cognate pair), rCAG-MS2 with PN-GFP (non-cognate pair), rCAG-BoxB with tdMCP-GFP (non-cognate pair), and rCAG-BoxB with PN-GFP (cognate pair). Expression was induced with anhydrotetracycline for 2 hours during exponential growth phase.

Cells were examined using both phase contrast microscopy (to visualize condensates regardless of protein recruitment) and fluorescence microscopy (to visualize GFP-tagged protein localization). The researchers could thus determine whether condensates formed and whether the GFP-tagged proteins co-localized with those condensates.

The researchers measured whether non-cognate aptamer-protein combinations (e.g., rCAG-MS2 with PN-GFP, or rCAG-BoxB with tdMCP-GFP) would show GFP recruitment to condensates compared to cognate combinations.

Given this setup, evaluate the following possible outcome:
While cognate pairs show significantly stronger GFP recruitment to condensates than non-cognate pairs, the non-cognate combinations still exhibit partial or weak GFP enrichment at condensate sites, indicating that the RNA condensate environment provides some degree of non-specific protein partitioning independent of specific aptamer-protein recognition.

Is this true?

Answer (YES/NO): NO